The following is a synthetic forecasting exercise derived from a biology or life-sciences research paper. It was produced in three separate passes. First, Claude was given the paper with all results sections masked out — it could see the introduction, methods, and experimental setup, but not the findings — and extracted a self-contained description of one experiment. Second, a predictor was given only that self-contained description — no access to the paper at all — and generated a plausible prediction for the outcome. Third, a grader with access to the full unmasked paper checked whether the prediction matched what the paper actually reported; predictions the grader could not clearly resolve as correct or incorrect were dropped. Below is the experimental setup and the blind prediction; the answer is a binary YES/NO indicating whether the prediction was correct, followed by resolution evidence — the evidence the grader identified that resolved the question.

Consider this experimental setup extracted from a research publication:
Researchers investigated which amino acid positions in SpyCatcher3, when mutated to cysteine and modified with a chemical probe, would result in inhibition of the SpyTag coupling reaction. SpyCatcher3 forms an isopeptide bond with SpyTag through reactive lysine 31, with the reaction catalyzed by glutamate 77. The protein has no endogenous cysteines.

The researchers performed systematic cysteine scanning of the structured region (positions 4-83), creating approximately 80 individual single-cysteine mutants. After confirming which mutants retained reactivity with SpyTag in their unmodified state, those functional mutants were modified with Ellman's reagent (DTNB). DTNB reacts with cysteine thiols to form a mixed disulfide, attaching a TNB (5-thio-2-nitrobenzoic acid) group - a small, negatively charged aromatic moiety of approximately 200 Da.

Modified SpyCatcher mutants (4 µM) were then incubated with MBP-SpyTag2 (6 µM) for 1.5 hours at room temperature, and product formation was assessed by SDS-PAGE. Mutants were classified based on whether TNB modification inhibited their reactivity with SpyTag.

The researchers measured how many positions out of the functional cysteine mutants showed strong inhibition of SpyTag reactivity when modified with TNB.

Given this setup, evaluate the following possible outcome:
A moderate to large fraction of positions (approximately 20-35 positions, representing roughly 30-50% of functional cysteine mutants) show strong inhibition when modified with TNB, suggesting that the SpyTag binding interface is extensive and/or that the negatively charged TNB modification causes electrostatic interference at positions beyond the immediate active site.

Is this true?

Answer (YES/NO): NO